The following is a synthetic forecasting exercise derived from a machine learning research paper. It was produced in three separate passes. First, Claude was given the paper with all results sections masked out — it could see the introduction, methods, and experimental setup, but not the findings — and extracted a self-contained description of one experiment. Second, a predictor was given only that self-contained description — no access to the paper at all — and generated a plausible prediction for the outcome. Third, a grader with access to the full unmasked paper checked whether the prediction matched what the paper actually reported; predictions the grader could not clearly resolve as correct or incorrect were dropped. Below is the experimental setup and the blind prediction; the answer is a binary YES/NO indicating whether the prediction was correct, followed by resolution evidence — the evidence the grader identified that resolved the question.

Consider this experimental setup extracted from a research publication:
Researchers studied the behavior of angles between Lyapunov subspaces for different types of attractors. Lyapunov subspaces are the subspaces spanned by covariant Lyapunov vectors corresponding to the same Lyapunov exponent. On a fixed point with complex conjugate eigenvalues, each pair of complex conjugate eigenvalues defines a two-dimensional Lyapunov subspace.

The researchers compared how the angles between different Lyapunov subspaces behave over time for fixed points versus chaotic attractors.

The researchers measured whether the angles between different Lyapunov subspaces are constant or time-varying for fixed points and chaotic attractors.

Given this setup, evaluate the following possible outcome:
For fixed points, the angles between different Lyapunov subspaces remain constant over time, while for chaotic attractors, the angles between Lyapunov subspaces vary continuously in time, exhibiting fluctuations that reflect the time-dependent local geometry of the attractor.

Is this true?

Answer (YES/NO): YES